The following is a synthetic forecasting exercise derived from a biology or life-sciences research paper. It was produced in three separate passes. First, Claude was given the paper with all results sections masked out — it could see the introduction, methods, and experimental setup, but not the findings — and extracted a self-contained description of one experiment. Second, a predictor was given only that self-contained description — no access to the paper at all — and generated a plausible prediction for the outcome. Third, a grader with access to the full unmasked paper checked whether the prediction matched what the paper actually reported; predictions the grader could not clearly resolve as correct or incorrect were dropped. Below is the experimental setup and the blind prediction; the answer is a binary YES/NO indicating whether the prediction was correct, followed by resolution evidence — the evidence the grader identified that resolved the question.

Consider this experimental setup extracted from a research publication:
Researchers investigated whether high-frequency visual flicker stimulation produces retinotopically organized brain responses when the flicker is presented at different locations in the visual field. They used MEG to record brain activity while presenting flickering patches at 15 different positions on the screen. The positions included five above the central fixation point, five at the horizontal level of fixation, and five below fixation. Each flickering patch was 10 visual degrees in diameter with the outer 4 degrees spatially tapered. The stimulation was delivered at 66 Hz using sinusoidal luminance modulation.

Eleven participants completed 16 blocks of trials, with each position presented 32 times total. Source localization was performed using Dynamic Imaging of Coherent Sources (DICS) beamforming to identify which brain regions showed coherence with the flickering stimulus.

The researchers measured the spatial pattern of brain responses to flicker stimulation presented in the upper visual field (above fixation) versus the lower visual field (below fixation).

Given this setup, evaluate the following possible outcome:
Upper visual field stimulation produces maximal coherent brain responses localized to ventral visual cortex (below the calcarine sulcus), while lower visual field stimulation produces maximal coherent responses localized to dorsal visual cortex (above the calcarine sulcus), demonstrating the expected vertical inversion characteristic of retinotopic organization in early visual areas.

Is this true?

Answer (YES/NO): YES